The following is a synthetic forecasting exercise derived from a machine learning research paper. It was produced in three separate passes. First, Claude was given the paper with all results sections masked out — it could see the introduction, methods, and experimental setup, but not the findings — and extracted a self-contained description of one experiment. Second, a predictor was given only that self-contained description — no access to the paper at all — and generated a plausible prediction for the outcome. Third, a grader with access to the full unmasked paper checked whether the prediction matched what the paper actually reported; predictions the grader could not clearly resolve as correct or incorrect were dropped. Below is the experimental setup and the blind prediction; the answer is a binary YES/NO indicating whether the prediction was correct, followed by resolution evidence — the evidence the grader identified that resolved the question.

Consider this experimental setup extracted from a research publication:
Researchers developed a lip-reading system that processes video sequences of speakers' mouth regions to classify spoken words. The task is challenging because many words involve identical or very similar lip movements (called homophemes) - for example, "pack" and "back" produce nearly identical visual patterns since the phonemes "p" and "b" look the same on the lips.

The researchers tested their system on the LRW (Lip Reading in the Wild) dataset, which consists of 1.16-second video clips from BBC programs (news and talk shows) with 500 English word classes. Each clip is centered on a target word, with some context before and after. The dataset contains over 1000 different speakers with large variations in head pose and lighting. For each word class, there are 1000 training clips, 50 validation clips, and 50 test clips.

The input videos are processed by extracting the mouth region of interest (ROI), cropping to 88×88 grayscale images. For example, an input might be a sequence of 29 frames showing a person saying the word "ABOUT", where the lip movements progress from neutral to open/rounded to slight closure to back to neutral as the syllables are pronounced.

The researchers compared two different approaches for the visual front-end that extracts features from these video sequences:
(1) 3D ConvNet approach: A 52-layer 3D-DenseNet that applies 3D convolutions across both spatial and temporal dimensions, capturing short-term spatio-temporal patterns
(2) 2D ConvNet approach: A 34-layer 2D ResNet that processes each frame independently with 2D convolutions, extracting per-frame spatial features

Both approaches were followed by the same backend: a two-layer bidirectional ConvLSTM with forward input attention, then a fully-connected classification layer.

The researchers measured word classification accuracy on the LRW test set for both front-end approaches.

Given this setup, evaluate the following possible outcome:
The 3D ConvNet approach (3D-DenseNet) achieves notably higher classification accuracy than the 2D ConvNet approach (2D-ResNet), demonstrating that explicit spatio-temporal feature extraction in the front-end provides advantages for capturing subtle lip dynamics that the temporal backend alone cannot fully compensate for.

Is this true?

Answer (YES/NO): NO